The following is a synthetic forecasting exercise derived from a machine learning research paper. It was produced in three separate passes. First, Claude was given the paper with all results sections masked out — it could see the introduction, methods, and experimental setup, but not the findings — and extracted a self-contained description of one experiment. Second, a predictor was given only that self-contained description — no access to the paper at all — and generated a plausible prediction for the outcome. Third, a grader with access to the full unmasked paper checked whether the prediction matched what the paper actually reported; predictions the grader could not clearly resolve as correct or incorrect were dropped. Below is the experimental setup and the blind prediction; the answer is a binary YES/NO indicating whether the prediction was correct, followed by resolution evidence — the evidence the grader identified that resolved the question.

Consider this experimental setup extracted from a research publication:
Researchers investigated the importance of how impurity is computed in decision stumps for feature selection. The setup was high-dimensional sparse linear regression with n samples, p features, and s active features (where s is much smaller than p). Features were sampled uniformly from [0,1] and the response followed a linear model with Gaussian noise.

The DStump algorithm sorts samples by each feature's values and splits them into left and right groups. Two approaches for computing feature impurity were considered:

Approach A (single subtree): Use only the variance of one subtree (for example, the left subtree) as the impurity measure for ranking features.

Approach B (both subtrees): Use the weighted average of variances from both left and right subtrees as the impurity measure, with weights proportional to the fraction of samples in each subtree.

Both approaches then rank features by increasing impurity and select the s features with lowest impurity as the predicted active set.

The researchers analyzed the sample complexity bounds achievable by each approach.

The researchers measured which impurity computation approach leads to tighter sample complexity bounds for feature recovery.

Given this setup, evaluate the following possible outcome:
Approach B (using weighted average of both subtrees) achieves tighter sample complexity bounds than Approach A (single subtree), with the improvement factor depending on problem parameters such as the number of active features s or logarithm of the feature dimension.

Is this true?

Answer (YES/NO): YES